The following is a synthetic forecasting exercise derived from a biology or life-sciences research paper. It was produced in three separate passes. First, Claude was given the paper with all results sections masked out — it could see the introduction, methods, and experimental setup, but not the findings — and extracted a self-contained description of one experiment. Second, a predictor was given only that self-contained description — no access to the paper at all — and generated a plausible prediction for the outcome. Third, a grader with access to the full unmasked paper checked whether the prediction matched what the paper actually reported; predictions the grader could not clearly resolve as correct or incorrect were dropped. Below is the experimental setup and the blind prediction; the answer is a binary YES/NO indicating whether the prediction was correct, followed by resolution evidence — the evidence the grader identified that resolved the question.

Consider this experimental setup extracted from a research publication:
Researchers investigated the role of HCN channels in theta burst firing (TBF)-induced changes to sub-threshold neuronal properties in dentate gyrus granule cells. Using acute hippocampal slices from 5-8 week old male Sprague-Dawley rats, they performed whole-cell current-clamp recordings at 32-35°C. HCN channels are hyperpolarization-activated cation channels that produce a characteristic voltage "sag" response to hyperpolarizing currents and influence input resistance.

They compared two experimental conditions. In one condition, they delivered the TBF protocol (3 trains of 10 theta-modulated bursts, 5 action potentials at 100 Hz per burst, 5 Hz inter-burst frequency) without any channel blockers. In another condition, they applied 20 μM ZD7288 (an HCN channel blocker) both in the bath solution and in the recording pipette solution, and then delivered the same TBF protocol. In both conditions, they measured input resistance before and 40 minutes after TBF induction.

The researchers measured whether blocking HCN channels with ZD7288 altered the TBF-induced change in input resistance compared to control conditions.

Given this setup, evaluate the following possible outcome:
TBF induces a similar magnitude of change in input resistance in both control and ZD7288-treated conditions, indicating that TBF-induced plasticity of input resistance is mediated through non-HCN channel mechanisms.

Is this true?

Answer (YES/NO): NO